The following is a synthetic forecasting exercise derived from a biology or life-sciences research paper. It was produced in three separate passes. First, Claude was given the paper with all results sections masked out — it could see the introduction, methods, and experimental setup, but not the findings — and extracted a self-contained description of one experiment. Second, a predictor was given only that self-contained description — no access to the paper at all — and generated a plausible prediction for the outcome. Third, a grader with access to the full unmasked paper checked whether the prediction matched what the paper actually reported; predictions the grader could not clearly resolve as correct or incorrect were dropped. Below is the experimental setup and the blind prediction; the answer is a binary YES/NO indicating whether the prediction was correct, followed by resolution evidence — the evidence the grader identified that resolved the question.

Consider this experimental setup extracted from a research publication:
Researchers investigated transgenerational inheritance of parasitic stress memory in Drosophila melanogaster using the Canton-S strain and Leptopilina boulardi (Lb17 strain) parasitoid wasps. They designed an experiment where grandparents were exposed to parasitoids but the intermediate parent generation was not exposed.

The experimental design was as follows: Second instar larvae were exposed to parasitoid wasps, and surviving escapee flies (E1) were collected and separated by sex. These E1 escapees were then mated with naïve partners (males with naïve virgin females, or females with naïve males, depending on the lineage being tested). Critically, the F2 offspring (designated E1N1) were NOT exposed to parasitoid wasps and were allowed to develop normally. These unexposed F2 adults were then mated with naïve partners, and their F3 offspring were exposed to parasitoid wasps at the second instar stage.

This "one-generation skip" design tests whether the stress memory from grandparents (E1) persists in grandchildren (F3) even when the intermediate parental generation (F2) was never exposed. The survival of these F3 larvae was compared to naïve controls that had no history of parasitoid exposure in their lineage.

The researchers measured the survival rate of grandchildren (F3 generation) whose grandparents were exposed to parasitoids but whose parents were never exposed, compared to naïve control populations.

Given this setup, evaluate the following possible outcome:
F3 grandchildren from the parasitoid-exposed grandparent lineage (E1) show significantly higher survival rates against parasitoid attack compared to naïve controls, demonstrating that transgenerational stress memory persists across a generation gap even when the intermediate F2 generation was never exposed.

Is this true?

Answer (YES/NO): YES